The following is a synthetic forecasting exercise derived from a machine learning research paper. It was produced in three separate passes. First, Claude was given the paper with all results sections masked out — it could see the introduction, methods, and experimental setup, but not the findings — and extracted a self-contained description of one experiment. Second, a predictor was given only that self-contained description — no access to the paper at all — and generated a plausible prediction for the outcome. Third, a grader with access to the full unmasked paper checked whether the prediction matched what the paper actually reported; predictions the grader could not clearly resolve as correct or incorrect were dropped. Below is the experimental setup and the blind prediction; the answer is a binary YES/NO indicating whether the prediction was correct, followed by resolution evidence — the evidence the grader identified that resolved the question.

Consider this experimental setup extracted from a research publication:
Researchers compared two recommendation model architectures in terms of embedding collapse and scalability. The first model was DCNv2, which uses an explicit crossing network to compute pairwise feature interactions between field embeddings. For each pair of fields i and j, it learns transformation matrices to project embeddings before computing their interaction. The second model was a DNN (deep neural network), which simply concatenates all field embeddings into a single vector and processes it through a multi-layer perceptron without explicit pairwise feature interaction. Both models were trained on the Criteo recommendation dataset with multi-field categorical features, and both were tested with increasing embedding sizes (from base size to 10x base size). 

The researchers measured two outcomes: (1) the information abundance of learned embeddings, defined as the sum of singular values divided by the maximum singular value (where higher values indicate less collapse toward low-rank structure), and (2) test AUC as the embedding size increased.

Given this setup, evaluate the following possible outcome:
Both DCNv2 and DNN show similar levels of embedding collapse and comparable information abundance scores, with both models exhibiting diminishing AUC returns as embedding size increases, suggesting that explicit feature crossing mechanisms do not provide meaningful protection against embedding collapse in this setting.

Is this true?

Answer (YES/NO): NO